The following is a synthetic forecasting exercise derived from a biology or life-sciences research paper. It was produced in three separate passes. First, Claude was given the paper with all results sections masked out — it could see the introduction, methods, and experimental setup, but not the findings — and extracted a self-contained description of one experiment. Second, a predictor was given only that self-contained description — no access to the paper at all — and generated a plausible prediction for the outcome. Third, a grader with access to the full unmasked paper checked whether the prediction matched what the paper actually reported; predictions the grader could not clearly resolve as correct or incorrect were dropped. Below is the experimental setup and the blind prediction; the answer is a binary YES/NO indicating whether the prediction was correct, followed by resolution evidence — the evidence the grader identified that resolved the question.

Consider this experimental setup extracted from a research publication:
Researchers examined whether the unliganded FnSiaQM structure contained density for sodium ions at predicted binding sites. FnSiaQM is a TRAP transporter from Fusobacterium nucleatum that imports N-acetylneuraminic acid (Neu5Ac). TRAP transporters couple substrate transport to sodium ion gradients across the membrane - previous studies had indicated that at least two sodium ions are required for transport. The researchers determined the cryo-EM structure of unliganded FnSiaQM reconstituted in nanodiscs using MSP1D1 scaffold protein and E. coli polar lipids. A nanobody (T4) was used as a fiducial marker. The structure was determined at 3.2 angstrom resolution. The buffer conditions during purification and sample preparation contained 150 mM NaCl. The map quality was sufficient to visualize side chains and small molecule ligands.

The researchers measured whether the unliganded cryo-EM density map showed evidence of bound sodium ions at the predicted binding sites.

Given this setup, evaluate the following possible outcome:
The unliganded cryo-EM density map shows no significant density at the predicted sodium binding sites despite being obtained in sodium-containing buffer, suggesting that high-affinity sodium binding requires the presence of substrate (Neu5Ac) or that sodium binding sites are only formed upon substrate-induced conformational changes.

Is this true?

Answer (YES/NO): NO